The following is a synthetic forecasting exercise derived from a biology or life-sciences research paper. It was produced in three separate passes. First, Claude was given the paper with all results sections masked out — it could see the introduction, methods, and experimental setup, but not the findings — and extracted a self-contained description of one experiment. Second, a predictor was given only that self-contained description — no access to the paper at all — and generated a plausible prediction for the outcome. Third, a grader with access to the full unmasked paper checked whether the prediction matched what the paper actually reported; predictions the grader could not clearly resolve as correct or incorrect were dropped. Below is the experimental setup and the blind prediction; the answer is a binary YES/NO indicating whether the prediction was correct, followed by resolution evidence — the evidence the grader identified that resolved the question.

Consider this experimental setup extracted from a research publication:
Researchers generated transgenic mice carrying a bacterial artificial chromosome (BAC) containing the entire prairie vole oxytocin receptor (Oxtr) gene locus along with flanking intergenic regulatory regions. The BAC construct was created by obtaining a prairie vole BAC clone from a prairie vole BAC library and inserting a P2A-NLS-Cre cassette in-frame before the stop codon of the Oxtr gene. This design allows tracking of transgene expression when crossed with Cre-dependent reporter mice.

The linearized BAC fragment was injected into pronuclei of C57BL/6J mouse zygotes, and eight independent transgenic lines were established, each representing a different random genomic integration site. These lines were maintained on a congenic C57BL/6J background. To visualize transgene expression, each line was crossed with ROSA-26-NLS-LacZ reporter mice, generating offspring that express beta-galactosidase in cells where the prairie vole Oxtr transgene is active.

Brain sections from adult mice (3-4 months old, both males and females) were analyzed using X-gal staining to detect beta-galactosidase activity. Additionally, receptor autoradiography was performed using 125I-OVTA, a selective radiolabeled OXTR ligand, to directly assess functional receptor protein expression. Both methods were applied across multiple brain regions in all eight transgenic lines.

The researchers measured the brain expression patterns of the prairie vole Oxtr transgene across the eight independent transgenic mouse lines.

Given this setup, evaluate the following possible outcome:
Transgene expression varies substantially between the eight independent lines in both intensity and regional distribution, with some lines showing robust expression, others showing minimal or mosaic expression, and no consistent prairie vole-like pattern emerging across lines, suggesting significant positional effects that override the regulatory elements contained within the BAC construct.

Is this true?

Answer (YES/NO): YES